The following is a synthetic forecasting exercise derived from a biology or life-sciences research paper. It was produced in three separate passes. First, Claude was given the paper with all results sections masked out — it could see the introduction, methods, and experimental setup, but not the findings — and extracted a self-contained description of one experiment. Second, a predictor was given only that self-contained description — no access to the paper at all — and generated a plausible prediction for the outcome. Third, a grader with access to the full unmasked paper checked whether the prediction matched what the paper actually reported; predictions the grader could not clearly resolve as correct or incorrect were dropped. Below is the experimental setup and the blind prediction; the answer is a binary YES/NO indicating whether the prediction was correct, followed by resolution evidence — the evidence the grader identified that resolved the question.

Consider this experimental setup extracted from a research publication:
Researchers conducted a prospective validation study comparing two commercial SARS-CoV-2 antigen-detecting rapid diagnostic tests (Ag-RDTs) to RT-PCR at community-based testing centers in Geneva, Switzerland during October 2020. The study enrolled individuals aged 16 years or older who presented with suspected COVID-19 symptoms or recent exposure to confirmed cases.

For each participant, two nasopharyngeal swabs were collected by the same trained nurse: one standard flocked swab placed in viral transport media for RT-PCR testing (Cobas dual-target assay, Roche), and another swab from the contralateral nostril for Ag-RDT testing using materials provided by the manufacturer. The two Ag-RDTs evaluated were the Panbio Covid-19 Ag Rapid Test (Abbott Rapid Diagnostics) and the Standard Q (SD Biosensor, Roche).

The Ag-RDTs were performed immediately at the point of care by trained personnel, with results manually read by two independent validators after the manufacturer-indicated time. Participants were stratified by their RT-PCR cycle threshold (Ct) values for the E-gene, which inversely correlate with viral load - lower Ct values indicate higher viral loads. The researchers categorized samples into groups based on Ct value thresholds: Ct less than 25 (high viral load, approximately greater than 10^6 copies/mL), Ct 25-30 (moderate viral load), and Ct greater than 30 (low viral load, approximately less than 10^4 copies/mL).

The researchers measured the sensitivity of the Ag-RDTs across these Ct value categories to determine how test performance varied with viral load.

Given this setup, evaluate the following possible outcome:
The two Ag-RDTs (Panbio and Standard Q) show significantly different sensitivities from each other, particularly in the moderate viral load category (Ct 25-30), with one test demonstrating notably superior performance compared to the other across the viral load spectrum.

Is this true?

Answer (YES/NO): NO